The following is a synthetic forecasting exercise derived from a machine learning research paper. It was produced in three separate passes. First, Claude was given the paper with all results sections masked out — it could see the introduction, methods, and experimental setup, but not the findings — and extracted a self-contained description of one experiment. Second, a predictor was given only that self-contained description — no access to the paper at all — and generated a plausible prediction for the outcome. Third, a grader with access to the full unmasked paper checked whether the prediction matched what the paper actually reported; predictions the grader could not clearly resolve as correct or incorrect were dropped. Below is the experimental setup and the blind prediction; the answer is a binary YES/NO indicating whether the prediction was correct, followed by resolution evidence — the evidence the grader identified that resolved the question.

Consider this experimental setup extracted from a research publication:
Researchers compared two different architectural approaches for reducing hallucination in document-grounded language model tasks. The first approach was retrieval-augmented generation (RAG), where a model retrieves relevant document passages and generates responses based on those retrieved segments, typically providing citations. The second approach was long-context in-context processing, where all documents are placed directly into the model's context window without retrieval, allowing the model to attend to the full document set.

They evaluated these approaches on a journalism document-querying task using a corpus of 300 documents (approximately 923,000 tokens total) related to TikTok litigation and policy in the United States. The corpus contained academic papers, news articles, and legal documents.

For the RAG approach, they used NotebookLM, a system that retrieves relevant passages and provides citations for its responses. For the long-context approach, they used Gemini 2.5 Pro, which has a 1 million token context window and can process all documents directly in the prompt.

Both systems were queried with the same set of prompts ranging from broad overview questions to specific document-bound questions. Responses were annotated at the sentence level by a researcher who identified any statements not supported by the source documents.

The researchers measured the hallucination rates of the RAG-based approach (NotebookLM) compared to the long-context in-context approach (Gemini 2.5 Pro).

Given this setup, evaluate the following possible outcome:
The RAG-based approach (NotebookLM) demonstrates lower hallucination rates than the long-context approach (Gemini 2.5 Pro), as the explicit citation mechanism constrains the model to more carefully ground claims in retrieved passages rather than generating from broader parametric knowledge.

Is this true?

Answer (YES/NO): YES